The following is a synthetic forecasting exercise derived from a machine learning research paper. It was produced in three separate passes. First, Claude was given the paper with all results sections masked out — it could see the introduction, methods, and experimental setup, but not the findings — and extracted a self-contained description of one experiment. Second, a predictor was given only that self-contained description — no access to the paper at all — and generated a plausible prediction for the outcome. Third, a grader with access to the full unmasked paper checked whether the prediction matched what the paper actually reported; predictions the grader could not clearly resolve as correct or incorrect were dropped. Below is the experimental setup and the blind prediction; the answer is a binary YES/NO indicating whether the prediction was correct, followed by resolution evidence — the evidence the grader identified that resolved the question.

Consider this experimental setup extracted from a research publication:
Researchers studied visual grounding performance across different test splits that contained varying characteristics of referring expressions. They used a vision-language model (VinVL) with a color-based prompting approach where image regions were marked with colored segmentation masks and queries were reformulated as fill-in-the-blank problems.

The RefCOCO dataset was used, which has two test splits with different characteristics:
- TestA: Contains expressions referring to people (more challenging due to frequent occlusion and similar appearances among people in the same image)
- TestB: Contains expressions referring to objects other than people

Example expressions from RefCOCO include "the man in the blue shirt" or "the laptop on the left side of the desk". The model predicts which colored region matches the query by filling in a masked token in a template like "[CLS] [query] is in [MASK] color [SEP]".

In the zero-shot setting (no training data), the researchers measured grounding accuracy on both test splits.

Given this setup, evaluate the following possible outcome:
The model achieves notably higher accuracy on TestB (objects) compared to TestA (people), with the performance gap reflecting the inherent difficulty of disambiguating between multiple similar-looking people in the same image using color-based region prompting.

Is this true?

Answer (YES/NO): NO